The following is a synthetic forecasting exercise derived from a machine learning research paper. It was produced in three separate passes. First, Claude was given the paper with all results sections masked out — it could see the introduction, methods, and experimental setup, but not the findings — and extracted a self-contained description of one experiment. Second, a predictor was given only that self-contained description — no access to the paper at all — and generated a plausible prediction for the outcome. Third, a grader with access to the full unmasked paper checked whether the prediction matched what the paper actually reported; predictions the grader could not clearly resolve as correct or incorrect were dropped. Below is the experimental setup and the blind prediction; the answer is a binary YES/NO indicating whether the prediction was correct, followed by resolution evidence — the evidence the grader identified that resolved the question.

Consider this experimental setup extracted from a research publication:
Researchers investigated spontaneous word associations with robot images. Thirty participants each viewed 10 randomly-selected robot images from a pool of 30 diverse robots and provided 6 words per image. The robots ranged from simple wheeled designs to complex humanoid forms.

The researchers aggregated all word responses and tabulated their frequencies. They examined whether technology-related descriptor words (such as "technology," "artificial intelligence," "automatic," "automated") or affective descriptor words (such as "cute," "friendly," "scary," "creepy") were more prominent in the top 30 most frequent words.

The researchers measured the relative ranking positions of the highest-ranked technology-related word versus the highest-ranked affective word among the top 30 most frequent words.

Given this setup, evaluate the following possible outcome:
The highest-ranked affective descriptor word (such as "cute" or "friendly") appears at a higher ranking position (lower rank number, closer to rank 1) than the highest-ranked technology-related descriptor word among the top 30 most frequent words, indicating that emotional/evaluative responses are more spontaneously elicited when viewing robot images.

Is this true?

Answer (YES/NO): YES